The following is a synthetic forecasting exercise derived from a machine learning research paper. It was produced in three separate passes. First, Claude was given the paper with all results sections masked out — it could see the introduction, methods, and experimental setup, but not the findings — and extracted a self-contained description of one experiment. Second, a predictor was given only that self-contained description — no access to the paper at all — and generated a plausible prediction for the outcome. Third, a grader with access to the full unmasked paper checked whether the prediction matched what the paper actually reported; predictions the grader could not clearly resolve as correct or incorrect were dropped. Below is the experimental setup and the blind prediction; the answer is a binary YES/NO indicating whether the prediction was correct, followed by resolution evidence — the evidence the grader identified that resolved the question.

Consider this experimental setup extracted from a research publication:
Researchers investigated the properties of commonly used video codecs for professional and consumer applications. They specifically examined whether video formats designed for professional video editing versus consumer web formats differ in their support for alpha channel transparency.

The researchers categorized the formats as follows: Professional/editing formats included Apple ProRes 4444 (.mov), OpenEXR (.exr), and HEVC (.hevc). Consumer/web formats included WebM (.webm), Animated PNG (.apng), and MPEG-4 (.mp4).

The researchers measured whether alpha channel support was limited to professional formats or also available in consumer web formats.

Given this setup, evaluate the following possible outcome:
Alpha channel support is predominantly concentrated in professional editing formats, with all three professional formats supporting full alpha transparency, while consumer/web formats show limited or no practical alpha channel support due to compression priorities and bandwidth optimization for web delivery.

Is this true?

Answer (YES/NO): NO